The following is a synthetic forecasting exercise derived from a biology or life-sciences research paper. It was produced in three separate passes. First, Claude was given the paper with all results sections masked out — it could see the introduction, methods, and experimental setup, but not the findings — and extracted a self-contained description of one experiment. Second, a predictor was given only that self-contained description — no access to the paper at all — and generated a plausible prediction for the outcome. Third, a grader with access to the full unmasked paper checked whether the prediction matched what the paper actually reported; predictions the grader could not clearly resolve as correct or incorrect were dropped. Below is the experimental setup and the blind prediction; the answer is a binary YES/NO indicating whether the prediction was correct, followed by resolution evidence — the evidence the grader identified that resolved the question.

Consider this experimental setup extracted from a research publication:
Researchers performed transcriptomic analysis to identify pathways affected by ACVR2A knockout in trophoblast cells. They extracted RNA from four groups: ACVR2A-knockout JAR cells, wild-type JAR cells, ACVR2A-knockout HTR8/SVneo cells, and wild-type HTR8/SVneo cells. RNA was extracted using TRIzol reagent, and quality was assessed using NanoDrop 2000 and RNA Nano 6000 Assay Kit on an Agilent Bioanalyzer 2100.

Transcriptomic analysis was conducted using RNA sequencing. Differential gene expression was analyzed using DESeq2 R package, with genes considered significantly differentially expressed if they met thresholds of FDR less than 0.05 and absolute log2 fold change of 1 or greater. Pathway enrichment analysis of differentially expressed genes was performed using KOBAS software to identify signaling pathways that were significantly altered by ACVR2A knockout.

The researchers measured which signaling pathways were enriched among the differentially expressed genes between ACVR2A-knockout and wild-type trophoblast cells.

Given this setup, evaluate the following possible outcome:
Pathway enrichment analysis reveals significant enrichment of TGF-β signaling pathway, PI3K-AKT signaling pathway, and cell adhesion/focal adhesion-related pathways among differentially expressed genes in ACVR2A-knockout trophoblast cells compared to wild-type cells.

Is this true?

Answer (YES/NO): NO